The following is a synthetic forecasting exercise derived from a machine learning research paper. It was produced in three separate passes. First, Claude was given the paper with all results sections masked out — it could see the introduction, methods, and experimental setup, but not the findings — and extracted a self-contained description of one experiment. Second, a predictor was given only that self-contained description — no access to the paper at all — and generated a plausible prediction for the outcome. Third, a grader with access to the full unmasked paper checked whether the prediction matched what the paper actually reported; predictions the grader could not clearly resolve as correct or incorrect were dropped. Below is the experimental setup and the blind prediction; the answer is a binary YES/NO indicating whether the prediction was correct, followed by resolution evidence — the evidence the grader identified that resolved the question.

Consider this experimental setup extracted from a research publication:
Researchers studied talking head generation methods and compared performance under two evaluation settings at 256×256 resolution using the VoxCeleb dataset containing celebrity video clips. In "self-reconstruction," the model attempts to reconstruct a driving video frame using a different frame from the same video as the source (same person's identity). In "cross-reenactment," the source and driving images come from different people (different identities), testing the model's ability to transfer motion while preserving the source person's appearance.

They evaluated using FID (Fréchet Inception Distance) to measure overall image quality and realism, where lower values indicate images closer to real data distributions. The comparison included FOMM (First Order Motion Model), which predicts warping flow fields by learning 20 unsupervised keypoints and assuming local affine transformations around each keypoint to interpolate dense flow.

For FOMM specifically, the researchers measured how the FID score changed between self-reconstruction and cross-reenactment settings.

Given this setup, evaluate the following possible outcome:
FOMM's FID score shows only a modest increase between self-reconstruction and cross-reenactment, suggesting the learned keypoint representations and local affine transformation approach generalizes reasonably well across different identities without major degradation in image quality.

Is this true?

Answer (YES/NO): NO